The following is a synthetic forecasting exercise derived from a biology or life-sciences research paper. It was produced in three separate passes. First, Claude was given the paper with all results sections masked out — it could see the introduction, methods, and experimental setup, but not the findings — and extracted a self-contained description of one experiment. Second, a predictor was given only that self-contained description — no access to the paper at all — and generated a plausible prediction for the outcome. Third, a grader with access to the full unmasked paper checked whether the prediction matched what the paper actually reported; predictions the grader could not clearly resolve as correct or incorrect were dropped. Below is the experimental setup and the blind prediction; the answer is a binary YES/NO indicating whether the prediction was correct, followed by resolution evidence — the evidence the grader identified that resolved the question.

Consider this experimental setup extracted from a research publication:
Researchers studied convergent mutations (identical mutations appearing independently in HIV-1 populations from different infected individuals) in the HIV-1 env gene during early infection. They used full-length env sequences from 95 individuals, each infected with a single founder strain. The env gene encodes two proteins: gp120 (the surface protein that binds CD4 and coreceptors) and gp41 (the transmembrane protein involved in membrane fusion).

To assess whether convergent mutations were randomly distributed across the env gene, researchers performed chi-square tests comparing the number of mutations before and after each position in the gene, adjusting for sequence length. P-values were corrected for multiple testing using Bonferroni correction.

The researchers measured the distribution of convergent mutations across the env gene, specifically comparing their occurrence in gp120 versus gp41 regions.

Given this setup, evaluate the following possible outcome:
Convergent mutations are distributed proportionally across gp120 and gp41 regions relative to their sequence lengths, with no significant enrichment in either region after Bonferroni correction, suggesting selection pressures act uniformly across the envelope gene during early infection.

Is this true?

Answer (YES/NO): NO